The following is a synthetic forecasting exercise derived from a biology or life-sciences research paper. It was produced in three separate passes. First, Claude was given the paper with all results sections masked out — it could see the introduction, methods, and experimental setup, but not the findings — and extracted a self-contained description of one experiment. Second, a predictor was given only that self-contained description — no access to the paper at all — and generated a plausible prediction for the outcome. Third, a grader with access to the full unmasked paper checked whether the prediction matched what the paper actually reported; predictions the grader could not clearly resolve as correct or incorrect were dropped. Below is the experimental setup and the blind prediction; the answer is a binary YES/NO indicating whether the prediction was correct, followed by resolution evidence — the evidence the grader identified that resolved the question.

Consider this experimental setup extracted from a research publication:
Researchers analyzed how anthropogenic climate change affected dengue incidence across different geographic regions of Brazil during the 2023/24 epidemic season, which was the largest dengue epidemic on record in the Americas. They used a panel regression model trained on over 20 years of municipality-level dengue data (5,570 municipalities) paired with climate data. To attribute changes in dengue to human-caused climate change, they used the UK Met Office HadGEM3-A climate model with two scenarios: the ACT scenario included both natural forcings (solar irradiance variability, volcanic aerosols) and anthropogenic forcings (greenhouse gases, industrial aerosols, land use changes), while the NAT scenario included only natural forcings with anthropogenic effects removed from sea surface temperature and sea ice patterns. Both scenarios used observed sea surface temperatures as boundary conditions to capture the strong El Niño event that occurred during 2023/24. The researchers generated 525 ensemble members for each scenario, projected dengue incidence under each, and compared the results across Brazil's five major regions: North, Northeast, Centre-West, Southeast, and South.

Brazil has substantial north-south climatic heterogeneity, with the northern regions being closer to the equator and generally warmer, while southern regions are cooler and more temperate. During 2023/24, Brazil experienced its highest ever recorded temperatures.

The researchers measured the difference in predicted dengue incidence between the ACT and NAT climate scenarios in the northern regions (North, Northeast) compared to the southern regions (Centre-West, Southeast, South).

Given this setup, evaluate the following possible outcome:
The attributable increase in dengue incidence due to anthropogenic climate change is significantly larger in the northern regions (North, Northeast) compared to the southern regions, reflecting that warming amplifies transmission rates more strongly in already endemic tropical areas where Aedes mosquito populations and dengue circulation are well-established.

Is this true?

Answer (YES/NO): NO